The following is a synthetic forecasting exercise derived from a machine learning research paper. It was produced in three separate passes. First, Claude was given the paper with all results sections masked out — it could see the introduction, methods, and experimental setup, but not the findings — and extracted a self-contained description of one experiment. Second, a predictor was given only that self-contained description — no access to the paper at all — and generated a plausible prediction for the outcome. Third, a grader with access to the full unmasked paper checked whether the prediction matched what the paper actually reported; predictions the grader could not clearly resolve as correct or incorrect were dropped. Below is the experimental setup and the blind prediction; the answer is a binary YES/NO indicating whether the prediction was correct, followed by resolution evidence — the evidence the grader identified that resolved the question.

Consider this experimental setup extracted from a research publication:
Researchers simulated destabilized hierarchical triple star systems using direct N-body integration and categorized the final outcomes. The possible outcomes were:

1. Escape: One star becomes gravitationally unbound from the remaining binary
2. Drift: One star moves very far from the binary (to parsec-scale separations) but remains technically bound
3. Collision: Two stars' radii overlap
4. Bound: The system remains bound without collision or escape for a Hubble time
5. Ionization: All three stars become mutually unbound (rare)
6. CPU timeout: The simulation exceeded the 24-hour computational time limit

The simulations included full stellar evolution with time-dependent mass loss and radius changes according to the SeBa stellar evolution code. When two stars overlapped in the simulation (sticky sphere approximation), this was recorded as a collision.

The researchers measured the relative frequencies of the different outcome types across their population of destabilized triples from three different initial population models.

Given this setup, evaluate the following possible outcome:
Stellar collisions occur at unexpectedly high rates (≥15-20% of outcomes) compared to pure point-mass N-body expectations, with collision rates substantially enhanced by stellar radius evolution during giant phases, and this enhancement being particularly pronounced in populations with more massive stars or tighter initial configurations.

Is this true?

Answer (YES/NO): NO